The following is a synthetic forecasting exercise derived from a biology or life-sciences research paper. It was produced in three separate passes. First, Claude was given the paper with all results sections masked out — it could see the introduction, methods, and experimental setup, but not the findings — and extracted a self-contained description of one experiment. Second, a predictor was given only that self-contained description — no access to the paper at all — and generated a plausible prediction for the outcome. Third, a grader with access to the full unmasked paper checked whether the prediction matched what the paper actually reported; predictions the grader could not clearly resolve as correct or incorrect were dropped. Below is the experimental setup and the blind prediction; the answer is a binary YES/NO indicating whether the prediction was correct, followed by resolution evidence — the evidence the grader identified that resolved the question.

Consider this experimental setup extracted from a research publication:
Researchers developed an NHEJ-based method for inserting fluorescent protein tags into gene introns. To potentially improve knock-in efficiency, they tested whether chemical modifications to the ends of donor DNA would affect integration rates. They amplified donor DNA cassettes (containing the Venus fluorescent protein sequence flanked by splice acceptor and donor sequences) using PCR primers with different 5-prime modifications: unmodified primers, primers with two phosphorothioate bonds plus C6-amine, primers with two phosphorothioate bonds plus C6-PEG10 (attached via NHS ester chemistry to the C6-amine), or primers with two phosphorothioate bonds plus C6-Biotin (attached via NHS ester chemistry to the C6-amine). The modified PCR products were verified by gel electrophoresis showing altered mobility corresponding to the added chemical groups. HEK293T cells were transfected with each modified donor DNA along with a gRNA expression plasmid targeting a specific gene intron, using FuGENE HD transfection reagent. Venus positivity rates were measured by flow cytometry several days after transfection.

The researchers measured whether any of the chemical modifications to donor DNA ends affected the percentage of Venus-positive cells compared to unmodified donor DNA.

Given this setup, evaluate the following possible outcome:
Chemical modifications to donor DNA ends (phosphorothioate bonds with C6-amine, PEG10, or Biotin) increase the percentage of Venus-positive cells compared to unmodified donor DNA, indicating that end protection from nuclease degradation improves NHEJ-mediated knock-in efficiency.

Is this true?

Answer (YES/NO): NO